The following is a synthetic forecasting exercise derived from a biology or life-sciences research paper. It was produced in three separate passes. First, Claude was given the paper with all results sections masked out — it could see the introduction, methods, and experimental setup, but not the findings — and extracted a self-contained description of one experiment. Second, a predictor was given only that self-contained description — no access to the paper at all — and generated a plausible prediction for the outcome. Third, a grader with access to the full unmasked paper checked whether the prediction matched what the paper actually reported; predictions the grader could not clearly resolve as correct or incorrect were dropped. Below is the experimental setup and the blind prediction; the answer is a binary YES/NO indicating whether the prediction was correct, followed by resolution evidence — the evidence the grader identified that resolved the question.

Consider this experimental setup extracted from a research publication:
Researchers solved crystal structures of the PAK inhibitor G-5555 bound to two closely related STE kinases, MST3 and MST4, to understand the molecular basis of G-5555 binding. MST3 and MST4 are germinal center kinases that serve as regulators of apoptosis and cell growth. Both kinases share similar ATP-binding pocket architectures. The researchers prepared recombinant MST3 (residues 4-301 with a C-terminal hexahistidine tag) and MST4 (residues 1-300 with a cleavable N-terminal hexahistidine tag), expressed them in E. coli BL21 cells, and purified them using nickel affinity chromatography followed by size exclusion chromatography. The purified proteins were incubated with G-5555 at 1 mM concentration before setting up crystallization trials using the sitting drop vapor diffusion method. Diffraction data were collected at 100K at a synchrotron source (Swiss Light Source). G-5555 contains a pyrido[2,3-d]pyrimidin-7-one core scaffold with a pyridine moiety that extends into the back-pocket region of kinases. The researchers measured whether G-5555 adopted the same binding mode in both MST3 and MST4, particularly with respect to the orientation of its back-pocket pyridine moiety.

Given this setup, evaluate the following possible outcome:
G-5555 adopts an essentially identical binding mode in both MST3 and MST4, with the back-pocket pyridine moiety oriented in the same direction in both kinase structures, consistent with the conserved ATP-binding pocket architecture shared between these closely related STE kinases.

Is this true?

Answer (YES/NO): YES